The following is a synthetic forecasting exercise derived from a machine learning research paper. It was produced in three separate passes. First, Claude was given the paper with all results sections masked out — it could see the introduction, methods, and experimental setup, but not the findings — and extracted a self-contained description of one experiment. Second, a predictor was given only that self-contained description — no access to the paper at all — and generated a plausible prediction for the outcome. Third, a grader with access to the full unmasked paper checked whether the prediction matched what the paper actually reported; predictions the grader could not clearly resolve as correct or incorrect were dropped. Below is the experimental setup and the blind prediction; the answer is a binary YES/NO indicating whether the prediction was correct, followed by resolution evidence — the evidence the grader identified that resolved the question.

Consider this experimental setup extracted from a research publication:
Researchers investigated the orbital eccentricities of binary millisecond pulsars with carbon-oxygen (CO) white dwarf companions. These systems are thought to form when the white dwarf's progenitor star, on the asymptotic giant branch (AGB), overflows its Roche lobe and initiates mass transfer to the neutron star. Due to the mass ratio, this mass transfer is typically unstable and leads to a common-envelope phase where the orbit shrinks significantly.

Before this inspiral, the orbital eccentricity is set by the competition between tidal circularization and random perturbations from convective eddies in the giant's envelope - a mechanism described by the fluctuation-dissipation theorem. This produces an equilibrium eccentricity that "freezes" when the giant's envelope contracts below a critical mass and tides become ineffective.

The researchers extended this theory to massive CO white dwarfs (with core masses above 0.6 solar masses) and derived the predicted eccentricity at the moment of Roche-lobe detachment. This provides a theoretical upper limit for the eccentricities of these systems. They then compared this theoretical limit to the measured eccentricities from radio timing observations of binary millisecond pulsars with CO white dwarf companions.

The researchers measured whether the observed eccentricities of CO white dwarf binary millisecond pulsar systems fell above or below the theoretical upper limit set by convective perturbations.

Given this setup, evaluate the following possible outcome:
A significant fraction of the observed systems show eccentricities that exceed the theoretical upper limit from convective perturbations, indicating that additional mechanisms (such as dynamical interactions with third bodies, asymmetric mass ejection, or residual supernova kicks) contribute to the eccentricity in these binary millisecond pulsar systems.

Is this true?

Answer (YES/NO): NO